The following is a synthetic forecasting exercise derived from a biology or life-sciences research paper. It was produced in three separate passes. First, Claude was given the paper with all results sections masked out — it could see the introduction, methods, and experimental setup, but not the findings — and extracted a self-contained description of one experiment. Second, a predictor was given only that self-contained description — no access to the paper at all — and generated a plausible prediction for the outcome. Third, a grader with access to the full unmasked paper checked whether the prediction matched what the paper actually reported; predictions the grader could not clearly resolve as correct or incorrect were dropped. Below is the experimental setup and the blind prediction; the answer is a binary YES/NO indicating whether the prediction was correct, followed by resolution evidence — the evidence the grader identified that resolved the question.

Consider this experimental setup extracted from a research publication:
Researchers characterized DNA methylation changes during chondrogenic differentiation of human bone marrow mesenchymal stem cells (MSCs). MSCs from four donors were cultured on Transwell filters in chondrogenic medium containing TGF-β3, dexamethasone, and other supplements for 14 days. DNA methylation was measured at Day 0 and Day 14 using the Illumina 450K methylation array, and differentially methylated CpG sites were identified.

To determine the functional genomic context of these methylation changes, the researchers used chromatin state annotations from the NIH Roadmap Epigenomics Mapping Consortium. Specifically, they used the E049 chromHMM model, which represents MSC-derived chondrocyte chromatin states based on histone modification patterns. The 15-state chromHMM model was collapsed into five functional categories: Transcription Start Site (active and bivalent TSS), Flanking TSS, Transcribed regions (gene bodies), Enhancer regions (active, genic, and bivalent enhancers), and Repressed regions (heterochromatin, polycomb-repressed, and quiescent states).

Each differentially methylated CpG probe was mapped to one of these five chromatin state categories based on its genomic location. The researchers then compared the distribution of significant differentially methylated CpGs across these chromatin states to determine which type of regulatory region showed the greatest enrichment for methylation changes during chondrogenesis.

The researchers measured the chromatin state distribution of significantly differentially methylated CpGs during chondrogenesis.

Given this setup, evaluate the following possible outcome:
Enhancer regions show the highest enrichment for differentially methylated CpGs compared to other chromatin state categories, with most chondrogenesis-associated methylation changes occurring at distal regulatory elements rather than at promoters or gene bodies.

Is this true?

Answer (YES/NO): YES